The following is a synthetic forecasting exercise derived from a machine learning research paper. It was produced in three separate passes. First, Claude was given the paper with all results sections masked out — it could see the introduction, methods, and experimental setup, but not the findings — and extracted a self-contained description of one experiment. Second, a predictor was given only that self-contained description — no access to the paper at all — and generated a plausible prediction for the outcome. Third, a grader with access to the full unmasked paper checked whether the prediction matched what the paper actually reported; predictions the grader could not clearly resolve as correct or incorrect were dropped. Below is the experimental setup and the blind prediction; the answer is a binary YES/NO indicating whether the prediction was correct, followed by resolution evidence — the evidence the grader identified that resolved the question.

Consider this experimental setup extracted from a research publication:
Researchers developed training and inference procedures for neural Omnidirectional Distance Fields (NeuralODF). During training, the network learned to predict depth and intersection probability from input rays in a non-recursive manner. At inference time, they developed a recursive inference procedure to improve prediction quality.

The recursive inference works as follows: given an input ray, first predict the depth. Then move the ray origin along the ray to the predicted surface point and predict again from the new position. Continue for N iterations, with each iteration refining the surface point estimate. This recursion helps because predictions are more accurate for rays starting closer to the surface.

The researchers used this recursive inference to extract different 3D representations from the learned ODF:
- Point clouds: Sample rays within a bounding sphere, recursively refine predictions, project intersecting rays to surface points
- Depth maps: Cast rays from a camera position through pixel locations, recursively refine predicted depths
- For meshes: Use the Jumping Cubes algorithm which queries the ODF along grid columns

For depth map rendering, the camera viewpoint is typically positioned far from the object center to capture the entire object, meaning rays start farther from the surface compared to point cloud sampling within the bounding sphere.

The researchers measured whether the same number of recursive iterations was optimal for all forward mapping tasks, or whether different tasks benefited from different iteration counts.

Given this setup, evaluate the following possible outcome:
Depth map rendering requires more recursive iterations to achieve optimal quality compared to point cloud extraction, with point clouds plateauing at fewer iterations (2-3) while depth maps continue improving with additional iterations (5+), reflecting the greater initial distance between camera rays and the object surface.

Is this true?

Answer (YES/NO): NO